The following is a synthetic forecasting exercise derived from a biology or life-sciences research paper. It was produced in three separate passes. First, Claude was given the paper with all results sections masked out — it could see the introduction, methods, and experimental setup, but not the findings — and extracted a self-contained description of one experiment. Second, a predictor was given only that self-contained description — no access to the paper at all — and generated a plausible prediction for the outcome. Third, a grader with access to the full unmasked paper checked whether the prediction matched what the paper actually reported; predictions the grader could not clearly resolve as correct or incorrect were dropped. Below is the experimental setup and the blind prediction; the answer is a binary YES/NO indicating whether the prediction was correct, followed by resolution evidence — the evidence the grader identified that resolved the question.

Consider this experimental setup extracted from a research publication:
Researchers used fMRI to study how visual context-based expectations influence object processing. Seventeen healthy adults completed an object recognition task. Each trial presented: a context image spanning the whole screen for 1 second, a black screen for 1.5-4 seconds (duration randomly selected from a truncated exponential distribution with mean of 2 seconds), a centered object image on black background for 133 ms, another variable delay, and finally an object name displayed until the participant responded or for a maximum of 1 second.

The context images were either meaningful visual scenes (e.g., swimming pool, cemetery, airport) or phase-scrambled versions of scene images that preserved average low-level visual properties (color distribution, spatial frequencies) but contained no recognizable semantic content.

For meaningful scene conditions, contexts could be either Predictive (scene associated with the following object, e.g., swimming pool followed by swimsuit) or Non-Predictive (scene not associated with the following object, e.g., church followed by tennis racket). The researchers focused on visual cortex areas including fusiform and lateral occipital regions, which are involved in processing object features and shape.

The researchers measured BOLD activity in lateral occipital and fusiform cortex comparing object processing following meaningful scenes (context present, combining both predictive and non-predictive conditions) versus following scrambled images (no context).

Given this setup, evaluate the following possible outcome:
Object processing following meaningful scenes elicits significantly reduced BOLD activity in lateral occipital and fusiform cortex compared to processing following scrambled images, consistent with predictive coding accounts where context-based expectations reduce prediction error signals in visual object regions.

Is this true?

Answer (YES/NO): YES